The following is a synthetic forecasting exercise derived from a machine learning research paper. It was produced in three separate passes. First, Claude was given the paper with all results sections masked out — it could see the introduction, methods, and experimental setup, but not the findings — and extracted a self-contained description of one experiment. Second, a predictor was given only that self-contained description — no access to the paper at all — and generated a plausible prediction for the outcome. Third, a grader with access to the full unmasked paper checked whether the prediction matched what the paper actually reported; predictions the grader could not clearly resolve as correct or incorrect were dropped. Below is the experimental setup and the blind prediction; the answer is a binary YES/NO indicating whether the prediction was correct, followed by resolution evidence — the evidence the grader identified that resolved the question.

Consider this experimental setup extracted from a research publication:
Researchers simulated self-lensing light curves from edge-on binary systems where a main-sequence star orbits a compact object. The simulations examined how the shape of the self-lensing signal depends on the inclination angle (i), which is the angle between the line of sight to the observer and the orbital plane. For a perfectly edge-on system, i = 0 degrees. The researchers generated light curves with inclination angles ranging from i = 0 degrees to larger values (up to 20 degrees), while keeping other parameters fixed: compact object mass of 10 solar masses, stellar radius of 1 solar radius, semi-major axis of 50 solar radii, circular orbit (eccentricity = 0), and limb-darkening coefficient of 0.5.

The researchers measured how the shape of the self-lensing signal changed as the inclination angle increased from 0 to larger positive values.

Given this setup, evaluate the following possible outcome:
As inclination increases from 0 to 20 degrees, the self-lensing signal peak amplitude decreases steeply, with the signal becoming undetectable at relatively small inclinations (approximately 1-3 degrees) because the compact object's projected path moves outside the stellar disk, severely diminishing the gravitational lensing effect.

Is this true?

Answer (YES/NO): NO